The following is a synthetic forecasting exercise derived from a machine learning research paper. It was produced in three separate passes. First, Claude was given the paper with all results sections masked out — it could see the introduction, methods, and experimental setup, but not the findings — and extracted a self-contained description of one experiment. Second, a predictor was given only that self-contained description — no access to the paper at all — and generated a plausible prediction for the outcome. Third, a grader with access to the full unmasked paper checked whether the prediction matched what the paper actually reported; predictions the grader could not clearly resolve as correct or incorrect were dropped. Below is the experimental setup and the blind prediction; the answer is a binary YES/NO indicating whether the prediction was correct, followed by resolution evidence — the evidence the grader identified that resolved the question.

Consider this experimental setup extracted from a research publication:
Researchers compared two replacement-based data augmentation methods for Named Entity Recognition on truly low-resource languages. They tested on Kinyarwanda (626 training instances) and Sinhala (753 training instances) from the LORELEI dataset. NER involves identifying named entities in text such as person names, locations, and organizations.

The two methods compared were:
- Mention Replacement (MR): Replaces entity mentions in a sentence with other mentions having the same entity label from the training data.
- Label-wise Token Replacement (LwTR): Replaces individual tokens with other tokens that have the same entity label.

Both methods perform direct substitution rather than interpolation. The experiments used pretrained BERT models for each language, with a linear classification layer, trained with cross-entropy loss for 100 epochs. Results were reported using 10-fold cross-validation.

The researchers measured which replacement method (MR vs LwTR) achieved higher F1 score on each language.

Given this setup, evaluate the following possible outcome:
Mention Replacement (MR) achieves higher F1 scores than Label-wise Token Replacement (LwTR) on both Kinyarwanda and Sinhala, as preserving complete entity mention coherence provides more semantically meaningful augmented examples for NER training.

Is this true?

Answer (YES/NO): YES